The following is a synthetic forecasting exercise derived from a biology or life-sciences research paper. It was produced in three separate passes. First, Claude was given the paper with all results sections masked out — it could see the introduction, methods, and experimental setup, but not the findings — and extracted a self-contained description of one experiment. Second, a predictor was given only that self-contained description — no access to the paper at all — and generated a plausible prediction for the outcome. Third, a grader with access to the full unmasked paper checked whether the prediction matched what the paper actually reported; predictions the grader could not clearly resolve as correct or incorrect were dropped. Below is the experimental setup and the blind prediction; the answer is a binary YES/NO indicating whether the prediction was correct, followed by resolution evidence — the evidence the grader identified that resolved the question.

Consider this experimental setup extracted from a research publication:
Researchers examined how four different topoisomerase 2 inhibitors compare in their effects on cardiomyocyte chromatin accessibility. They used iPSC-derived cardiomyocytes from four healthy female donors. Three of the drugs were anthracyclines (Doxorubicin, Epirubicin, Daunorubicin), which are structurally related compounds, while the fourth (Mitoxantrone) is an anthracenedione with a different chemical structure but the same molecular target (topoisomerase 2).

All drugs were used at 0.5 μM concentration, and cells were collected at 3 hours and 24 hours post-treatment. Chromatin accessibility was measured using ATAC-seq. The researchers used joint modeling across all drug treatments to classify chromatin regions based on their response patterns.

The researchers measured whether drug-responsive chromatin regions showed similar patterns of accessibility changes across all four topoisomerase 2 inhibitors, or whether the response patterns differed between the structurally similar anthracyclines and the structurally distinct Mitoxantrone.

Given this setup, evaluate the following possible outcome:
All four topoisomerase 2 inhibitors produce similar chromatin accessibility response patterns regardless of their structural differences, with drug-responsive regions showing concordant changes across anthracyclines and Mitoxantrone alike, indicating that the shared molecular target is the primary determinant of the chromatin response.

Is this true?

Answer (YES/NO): YES